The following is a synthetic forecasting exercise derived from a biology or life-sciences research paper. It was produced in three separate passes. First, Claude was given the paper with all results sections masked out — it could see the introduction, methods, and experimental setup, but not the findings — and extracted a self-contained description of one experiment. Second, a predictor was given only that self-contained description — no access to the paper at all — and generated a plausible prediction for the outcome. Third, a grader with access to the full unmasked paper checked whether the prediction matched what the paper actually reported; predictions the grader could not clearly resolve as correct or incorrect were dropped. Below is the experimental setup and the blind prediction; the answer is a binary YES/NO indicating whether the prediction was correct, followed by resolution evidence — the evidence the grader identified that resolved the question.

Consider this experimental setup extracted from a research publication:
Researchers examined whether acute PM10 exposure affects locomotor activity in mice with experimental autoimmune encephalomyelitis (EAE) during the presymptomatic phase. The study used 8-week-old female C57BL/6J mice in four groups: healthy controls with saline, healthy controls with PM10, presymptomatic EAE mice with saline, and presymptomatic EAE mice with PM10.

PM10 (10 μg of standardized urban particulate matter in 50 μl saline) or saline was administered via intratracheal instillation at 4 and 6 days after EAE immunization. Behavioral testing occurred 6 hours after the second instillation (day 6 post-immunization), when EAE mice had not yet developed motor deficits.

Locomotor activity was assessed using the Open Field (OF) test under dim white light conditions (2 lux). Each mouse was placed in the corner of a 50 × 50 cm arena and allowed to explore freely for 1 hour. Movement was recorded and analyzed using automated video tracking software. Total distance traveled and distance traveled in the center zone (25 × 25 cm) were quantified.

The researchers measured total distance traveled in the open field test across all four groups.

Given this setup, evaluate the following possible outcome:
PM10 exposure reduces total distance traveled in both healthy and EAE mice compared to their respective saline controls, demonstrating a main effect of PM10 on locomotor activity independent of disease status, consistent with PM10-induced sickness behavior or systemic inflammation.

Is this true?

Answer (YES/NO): NO